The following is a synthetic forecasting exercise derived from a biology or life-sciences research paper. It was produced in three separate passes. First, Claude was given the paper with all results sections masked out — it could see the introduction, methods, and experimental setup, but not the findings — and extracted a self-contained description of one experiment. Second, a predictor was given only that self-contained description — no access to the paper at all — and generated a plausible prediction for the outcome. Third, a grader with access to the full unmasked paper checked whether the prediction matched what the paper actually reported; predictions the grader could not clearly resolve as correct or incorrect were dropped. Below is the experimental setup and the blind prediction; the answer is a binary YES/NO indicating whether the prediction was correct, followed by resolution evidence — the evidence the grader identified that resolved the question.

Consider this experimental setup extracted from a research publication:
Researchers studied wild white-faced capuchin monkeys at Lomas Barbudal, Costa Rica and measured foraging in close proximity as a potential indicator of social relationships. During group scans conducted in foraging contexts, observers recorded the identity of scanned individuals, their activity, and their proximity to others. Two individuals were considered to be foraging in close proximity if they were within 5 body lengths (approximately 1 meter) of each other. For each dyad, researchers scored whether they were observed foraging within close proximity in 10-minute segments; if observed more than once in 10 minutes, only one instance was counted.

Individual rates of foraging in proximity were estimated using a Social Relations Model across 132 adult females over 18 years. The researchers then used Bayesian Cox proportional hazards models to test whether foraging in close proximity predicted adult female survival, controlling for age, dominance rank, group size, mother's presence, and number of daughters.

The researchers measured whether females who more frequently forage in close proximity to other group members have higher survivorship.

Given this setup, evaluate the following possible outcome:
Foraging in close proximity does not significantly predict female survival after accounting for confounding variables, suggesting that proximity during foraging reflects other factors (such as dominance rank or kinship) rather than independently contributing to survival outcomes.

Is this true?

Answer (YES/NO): NO